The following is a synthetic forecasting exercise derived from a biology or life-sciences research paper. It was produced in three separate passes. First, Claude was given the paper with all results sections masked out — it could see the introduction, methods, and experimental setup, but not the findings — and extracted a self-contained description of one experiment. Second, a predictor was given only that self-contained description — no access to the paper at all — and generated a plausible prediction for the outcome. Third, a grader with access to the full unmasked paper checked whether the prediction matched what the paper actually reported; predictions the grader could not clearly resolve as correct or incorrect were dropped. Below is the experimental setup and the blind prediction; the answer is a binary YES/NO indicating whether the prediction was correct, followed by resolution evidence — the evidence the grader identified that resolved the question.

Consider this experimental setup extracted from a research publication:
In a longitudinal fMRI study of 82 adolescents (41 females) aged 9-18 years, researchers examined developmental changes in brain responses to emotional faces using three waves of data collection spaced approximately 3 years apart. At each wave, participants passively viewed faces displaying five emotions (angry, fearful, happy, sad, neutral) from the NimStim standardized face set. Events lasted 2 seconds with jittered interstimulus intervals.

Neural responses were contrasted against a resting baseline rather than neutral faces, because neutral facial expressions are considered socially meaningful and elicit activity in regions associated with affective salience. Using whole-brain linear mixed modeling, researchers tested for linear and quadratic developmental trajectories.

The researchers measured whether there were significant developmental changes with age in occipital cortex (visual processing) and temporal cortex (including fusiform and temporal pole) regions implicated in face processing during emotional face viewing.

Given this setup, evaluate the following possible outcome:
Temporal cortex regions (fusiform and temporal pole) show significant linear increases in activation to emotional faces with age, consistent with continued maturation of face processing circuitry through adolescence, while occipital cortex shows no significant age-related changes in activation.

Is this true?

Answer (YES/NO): NO